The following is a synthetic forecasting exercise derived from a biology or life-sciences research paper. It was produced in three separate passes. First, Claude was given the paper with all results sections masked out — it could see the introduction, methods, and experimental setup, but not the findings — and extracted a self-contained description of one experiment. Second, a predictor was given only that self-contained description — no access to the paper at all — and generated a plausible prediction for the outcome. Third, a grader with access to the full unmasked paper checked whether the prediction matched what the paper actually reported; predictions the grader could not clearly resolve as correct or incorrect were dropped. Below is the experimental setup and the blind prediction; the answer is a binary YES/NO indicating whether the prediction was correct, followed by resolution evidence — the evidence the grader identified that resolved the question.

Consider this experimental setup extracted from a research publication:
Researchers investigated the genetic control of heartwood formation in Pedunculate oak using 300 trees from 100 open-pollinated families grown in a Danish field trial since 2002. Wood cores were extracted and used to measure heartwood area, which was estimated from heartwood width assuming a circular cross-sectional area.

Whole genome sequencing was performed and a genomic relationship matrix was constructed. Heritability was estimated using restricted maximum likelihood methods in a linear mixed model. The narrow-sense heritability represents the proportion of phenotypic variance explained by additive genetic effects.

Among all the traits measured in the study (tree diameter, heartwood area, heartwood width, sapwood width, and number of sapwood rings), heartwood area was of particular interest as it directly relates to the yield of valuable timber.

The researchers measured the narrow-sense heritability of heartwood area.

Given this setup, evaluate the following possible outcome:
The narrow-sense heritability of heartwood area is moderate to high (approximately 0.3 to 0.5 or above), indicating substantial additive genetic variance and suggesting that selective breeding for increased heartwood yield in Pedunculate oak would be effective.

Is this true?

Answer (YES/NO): YES